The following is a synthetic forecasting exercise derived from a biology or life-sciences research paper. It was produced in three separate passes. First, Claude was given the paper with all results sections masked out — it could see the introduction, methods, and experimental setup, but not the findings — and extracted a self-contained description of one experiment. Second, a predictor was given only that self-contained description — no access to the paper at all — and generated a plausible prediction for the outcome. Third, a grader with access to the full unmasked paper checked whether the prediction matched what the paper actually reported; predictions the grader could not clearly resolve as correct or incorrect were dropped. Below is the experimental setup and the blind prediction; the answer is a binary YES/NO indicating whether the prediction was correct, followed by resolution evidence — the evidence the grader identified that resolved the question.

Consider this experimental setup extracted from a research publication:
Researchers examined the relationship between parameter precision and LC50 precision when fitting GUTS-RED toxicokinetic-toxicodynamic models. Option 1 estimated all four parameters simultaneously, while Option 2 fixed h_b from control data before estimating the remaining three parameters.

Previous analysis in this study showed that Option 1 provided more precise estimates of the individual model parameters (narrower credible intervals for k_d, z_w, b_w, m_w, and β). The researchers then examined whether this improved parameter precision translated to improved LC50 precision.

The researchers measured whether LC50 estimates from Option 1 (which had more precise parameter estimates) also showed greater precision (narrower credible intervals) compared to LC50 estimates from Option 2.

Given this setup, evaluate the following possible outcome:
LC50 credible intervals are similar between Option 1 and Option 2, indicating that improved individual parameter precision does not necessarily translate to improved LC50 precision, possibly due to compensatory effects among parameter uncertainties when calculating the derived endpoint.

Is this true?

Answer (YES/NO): YES